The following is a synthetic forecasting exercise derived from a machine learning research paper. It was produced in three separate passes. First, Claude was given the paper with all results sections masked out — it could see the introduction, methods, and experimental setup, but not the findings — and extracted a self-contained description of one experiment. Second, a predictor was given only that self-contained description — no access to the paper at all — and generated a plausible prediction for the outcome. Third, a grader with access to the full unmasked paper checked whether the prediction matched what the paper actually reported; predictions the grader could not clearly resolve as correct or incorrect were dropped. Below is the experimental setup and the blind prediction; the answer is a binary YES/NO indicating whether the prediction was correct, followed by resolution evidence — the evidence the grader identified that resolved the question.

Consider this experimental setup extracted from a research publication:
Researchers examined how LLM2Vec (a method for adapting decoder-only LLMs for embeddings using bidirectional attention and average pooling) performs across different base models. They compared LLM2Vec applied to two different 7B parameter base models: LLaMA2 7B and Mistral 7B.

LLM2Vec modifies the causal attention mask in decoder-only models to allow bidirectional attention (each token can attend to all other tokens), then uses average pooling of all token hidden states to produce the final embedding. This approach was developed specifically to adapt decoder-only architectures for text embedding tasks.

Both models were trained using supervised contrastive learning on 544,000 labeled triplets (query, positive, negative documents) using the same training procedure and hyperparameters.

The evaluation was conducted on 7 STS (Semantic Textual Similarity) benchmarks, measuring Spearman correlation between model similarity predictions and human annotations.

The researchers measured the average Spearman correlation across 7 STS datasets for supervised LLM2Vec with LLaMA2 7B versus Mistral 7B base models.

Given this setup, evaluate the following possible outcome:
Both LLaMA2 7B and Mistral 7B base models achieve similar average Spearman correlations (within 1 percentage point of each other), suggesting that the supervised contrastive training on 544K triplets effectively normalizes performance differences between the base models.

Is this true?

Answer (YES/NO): YES